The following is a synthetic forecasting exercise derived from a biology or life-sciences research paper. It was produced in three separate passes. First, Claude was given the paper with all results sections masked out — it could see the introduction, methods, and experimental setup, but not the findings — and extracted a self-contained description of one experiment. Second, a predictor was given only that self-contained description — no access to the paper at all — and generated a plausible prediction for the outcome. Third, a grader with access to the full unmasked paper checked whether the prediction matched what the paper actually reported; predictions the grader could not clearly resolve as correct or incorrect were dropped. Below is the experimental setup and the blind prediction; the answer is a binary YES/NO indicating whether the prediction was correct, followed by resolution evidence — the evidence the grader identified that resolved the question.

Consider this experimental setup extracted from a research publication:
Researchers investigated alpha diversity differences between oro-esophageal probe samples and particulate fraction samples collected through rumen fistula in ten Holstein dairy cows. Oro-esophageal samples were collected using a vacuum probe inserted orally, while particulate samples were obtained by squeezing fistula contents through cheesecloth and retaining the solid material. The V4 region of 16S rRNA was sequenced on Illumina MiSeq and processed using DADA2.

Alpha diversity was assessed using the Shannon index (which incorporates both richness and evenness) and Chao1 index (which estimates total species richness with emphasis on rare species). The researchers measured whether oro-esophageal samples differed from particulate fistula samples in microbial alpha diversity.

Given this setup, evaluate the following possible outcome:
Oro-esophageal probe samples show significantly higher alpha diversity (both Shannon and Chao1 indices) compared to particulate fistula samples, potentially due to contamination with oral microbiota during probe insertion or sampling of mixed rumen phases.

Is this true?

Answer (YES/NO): NO